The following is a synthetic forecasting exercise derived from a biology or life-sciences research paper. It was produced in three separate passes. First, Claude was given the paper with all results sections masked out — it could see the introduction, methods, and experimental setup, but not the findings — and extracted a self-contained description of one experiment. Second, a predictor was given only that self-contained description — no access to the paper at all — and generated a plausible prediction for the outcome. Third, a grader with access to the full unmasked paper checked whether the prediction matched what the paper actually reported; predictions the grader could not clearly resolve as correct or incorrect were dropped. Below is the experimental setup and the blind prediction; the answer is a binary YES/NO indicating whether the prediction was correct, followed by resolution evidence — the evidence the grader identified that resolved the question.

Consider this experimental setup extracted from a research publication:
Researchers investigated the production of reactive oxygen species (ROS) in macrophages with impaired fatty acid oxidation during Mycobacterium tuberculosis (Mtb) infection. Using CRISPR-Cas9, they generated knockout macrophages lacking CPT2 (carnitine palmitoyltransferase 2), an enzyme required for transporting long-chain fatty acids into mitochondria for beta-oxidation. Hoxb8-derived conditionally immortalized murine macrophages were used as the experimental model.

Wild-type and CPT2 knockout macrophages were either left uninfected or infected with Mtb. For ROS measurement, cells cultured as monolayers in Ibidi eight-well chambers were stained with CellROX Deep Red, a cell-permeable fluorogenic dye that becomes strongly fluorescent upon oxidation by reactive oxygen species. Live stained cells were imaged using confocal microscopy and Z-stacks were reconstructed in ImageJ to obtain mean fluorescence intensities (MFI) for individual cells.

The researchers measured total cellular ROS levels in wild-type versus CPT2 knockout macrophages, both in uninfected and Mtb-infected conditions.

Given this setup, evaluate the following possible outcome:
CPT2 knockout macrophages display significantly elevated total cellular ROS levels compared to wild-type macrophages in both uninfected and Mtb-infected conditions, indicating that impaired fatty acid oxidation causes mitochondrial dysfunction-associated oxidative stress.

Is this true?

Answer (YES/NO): YES